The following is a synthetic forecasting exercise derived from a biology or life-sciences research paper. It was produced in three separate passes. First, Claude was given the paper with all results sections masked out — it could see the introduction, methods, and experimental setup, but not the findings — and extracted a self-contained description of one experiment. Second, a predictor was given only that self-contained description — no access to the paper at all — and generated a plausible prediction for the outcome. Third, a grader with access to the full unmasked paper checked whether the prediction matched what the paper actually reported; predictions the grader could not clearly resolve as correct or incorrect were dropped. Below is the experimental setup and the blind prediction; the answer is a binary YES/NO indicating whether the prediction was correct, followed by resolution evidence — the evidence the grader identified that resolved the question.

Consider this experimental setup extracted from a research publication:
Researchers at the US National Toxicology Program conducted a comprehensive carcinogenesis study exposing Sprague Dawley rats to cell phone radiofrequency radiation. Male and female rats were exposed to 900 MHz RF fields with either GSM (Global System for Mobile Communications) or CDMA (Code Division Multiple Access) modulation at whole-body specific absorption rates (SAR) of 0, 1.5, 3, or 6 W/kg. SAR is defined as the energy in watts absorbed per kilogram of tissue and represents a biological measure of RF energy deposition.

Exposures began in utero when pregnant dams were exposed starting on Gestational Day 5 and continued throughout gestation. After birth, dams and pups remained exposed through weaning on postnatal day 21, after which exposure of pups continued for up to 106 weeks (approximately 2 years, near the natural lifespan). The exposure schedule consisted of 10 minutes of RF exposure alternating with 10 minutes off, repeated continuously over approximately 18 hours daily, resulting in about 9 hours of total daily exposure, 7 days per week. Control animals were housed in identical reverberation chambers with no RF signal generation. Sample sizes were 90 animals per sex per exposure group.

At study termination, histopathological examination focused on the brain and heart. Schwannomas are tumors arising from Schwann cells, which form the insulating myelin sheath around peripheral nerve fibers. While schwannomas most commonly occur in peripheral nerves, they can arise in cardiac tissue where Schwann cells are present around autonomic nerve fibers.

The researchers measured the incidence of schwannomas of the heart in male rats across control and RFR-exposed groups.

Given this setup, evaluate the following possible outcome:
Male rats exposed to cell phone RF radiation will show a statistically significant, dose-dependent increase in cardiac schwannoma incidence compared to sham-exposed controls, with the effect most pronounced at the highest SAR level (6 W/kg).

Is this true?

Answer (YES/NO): YES